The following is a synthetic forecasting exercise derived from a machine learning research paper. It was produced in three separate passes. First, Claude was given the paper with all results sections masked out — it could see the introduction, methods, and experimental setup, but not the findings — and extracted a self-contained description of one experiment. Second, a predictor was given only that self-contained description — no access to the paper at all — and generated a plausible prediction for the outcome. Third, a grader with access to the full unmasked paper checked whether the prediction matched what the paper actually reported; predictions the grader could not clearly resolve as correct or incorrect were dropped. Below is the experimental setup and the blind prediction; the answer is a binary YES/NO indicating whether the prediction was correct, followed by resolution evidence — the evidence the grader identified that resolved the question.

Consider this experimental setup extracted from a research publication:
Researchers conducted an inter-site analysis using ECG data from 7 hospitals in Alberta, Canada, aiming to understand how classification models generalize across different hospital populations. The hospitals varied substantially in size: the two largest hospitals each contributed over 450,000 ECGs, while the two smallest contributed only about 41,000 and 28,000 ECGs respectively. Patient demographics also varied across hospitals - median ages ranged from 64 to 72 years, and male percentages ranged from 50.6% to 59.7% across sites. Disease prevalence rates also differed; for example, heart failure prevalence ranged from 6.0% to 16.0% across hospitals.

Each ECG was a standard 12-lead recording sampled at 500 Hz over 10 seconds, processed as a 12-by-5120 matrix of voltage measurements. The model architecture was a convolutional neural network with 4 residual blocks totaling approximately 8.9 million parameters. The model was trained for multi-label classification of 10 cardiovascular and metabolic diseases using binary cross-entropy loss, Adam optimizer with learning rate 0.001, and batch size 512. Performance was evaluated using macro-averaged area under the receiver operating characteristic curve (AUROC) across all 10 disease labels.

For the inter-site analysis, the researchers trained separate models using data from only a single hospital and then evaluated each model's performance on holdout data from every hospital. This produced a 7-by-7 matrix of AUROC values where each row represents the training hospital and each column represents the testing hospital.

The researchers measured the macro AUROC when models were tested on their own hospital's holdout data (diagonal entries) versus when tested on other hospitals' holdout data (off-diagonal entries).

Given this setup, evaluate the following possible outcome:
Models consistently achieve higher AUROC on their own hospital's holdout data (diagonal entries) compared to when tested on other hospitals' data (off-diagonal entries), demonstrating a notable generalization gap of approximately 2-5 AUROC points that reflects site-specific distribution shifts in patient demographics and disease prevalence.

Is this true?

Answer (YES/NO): NO